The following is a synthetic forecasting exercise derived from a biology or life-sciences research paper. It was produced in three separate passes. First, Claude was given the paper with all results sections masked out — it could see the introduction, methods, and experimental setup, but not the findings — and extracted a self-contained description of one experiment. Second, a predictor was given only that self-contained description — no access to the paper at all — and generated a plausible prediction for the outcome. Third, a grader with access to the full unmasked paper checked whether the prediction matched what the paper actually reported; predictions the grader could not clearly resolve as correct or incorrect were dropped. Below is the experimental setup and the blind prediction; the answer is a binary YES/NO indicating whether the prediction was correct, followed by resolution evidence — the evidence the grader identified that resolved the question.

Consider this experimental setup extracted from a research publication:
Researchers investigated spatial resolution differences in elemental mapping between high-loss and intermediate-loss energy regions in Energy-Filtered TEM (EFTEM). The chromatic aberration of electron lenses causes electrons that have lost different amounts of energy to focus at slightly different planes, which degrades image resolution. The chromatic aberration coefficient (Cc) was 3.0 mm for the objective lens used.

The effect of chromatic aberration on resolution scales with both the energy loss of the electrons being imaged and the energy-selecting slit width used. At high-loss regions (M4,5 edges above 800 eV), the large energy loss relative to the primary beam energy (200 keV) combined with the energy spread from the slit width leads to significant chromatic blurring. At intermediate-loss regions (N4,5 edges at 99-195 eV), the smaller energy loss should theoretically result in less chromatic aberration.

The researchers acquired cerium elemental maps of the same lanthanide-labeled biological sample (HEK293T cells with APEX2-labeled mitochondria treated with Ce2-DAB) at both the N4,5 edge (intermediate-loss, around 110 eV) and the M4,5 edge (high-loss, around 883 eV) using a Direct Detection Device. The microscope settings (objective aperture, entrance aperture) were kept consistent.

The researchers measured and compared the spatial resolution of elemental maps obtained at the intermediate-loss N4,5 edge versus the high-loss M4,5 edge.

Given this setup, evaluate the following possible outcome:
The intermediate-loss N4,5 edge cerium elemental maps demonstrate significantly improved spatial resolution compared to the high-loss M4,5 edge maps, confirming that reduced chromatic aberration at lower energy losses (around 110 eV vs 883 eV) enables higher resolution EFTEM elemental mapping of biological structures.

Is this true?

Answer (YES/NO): YES